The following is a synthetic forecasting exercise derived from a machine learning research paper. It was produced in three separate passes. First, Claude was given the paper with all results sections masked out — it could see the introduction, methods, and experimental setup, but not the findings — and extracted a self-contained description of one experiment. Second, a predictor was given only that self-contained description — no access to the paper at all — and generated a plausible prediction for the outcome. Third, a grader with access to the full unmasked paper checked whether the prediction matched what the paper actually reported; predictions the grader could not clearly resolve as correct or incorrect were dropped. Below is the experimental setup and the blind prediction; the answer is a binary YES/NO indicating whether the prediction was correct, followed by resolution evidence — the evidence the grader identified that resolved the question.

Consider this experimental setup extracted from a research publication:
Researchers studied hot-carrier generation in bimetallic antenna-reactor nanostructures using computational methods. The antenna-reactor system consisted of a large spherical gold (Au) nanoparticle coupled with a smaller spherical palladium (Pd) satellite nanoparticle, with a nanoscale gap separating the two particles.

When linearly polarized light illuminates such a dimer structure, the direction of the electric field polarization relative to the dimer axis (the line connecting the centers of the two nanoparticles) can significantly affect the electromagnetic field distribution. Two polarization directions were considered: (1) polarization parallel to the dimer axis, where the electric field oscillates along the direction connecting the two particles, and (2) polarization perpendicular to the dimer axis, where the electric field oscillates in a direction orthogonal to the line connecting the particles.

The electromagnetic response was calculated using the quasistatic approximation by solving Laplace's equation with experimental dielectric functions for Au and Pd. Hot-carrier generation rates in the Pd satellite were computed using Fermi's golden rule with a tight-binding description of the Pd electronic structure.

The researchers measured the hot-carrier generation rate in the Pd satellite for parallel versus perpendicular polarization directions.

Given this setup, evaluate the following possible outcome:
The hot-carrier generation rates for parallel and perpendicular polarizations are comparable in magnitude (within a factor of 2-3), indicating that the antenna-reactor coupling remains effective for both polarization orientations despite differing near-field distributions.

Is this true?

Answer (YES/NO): NO